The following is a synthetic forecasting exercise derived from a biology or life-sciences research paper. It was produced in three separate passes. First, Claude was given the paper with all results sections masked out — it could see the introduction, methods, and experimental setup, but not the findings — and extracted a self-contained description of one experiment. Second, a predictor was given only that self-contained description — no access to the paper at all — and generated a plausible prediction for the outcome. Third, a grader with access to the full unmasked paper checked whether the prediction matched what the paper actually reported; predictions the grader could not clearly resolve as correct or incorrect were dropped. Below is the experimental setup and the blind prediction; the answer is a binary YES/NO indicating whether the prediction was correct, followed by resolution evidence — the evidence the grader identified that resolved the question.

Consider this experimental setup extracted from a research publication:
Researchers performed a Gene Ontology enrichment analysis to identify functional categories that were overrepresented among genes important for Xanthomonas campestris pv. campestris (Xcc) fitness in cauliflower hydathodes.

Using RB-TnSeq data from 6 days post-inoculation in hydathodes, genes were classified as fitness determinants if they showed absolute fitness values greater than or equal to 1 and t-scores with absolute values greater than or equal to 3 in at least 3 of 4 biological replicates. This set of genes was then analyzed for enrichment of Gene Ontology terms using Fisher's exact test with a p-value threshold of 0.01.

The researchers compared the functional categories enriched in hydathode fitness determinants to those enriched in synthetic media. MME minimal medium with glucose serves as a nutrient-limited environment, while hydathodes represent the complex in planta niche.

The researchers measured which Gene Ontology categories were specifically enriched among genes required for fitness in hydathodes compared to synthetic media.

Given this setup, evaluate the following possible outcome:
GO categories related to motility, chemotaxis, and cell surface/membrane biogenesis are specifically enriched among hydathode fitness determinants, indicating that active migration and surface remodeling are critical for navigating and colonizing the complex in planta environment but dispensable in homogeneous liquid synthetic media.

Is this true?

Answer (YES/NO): NO